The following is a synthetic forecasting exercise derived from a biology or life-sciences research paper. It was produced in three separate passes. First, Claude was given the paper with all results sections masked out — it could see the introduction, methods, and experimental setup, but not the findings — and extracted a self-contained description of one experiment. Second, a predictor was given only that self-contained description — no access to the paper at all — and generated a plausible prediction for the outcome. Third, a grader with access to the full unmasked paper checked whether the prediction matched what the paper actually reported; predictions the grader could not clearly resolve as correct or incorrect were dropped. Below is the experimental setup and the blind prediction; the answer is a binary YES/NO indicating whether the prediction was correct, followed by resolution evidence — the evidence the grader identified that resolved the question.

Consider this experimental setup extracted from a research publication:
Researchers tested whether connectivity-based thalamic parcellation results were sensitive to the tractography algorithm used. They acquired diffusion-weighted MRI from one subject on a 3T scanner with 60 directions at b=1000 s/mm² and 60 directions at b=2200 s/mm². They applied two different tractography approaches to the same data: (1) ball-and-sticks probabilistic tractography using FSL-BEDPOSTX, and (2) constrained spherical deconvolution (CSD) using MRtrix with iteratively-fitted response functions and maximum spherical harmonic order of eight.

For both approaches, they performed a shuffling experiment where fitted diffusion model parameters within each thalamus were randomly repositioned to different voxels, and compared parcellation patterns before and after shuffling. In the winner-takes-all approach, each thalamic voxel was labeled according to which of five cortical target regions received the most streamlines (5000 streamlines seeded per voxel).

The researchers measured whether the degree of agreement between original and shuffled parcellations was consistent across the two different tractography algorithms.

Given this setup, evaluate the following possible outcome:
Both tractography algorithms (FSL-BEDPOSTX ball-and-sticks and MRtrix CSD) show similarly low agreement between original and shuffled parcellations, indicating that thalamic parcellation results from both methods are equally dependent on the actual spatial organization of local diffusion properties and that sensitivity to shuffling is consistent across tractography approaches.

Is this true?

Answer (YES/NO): NO